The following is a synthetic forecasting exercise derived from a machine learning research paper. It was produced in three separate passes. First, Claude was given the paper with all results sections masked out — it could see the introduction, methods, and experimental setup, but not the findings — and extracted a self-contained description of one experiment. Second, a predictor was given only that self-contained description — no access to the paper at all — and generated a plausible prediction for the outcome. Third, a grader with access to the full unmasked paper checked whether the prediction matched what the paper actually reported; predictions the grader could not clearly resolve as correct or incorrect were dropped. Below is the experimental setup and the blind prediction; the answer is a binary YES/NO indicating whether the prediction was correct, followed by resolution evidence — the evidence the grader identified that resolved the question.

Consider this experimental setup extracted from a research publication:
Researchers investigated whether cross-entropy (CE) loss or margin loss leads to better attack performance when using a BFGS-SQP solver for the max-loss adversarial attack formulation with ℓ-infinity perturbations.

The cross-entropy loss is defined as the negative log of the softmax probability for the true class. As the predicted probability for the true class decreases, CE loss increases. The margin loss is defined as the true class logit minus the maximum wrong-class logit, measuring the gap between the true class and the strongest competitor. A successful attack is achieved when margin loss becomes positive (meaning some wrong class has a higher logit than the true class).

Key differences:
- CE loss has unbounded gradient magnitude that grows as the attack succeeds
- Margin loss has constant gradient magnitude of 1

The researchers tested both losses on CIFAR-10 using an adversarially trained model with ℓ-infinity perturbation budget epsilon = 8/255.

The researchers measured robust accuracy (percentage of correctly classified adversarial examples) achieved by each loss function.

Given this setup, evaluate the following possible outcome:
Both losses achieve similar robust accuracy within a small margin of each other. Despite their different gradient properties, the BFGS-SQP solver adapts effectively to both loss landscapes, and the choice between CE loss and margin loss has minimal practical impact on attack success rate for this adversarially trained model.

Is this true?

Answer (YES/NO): NO